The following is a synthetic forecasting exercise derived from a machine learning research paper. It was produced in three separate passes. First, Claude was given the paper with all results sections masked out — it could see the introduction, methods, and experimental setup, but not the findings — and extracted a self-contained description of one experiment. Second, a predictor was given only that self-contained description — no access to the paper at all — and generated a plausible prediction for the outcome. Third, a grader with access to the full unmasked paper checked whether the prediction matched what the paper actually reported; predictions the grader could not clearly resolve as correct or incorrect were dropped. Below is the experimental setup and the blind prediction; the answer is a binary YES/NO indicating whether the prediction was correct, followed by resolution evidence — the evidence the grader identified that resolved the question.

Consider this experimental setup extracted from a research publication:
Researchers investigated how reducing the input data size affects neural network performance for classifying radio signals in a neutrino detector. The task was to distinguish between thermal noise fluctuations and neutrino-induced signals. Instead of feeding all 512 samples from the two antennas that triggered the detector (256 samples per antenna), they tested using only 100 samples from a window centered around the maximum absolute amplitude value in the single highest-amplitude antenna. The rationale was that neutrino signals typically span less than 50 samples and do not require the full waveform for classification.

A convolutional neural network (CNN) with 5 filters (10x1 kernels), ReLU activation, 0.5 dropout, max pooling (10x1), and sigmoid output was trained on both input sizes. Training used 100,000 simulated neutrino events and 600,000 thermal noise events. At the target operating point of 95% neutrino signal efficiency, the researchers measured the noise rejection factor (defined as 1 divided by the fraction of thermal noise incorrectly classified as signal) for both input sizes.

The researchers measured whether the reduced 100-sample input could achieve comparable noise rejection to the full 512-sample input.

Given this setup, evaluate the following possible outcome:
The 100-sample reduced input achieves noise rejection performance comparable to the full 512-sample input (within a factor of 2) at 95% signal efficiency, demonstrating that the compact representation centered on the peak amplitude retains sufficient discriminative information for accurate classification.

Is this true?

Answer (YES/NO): YES